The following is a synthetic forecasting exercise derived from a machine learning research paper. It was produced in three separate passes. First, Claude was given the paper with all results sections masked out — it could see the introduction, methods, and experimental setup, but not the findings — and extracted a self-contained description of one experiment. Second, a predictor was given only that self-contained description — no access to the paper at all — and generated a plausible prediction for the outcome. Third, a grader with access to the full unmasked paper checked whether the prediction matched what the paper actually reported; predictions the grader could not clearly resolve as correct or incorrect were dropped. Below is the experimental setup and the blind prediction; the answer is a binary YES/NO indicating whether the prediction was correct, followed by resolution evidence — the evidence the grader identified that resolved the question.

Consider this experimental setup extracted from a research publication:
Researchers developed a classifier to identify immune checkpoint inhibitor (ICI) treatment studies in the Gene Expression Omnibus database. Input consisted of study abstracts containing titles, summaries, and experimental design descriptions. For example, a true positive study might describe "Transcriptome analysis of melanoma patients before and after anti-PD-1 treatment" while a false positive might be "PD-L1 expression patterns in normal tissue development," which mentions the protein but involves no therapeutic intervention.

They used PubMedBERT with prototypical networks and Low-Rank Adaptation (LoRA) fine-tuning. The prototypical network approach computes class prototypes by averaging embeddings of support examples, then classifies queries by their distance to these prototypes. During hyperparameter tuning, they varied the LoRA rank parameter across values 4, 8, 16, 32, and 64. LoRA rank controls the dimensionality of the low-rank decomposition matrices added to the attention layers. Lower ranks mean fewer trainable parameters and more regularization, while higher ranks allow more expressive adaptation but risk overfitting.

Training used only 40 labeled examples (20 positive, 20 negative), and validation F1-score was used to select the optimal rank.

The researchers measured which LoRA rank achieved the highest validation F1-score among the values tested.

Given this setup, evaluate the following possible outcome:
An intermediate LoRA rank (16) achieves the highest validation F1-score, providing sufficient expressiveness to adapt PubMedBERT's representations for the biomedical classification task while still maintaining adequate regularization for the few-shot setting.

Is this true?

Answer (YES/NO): NO